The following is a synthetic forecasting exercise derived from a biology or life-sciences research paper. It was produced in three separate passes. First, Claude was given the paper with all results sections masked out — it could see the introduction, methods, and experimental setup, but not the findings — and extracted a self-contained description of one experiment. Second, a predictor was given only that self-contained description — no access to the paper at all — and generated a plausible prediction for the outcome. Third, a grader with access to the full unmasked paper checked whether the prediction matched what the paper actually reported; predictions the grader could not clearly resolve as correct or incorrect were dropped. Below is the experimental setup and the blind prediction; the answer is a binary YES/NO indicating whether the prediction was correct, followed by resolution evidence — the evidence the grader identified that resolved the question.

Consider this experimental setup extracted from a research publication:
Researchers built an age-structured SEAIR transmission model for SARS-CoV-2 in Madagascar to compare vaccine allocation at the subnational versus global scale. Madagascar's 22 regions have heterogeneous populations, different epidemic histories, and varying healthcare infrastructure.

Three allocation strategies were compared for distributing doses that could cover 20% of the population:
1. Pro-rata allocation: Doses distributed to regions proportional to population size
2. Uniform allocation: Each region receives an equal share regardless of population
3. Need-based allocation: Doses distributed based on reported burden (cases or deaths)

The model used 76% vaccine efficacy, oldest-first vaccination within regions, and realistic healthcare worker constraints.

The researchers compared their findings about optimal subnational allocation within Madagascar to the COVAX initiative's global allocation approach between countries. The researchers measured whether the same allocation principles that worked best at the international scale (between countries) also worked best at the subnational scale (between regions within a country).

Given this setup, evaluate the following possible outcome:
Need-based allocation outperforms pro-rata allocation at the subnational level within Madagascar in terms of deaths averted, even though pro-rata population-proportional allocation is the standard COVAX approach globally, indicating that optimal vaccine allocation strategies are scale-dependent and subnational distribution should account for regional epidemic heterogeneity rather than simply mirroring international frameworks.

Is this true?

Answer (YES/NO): NO